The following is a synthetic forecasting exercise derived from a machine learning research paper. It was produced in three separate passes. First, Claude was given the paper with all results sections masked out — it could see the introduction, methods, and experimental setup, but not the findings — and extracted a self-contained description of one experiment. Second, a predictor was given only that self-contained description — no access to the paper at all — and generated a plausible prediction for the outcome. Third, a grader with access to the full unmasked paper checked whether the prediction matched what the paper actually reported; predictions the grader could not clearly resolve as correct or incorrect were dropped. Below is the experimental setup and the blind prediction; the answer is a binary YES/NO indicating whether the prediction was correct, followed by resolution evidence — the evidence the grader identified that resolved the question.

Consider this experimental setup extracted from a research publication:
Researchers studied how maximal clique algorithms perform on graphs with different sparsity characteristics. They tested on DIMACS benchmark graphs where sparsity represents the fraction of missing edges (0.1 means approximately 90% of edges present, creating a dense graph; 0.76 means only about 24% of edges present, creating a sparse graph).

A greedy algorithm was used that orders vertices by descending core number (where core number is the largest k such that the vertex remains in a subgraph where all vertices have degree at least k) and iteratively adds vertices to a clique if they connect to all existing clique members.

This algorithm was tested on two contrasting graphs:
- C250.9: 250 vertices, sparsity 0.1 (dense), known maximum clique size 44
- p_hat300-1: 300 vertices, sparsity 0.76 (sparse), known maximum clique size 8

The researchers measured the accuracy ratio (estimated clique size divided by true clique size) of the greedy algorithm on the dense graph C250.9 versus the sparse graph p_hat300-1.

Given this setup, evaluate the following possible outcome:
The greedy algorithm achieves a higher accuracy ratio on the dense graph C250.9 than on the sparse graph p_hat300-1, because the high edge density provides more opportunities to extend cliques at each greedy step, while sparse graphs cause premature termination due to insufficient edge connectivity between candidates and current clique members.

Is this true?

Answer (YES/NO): NO